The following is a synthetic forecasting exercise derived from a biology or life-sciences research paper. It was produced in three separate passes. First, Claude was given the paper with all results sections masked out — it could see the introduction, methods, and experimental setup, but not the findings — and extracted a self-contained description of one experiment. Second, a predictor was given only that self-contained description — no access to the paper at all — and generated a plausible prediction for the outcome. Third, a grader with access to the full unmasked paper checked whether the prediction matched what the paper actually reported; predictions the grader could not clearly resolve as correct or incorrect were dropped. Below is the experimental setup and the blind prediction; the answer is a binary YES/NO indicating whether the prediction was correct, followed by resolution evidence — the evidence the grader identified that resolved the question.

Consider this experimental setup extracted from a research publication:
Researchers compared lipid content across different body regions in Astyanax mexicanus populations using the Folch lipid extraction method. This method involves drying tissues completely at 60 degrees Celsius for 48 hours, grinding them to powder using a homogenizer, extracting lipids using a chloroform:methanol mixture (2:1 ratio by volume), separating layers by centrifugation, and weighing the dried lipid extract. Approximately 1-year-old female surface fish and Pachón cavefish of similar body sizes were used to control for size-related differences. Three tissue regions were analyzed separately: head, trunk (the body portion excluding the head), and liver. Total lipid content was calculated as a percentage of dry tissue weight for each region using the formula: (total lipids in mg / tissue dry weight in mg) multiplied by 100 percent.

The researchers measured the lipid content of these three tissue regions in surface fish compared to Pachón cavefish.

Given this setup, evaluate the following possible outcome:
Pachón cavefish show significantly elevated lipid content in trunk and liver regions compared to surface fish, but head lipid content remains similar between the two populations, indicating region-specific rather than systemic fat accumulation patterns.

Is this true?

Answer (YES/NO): NO